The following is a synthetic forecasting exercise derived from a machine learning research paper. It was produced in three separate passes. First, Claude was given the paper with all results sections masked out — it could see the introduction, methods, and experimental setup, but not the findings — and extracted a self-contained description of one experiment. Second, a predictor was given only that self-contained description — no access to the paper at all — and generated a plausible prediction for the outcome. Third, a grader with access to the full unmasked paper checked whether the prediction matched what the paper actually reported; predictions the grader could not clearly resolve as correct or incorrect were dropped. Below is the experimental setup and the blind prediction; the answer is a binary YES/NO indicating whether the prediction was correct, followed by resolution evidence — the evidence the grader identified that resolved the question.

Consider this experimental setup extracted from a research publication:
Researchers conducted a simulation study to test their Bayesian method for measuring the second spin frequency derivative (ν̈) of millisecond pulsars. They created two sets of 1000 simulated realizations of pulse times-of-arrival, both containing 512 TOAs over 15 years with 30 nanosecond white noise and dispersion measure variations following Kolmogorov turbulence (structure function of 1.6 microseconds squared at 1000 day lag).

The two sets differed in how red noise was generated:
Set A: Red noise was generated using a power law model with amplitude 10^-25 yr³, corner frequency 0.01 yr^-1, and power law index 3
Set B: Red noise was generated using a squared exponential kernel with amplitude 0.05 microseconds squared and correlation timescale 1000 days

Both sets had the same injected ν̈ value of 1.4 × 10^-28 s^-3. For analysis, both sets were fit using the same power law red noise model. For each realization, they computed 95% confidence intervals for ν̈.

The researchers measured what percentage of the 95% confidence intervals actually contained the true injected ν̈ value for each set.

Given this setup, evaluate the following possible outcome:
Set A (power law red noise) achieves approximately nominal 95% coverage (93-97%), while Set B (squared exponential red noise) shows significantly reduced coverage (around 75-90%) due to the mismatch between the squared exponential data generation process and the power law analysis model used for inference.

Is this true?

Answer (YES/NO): NO